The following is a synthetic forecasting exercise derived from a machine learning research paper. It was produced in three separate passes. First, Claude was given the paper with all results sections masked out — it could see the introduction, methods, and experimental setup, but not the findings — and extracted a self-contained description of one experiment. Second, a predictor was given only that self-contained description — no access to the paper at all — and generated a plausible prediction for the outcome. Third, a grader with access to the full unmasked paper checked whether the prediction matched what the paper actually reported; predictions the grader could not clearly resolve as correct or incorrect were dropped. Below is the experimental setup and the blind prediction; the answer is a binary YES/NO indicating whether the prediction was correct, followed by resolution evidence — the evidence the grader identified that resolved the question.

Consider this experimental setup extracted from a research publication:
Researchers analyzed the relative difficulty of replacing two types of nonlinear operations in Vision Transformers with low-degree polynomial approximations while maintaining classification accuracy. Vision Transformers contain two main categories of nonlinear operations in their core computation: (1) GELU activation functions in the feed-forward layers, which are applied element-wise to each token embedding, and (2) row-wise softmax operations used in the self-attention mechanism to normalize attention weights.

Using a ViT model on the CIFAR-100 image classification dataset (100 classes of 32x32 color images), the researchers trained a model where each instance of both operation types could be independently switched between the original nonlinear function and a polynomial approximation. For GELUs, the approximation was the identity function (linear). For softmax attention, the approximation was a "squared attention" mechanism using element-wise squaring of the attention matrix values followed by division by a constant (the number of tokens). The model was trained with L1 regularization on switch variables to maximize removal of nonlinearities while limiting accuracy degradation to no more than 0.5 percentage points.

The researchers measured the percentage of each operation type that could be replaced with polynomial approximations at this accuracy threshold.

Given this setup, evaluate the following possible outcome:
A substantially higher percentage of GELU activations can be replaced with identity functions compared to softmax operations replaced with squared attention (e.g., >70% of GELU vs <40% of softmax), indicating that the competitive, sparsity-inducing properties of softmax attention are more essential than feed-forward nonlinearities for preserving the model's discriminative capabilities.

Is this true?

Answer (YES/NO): NO